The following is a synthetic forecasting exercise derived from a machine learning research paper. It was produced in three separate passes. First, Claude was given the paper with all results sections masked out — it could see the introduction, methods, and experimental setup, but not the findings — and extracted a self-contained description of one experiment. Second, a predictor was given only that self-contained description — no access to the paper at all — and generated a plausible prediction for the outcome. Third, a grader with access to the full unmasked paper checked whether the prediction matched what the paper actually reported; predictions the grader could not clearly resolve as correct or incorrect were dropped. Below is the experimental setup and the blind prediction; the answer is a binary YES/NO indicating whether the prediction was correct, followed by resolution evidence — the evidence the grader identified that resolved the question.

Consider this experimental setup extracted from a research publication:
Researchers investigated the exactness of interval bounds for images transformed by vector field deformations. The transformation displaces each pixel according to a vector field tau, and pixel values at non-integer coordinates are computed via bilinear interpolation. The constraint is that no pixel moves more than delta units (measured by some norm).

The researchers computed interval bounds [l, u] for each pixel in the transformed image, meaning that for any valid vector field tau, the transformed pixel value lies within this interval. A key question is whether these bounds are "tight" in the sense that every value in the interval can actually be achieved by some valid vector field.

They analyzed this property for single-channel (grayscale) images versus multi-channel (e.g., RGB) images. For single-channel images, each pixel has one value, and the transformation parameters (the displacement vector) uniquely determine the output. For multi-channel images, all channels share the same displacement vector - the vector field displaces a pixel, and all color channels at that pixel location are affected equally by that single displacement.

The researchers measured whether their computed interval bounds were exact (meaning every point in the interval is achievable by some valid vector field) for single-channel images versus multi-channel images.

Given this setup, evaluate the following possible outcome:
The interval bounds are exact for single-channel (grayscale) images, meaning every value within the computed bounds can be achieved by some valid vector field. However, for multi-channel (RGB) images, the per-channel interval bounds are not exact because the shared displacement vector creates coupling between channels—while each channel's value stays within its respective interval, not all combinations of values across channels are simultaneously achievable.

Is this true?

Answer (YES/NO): YES